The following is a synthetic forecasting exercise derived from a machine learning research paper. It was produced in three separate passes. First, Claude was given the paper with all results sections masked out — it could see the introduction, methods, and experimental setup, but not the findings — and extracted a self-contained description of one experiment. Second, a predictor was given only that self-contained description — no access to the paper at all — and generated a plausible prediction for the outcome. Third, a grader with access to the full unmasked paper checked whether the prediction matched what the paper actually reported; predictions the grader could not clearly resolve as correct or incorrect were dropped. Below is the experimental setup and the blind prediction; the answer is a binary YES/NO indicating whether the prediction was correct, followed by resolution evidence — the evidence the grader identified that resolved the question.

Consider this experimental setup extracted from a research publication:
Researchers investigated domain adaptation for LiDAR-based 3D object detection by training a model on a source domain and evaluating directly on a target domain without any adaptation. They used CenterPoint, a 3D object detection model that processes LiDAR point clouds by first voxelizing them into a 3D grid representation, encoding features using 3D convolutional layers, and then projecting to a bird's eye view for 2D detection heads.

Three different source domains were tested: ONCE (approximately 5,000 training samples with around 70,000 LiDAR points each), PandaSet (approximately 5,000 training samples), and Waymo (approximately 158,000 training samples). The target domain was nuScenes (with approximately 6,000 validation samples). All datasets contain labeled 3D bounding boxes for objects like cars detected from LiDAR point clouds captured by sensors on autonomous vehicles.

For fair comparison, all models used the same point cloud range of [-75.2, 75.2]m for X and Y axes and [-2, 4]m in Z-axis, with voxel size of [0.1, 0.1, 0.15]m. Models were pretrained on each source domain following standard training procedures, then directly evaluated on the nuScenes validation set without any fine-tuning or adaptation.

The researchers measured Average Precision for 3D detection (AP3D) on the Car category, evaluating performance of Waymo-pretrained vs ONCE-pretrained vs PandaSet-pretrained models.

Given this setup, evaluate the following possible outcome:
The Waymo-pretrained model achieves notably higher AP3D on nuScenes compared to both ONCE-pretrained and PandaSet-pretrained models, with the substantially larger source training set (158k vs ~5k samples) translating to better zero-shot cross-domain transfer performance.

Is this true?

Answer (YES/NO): NO